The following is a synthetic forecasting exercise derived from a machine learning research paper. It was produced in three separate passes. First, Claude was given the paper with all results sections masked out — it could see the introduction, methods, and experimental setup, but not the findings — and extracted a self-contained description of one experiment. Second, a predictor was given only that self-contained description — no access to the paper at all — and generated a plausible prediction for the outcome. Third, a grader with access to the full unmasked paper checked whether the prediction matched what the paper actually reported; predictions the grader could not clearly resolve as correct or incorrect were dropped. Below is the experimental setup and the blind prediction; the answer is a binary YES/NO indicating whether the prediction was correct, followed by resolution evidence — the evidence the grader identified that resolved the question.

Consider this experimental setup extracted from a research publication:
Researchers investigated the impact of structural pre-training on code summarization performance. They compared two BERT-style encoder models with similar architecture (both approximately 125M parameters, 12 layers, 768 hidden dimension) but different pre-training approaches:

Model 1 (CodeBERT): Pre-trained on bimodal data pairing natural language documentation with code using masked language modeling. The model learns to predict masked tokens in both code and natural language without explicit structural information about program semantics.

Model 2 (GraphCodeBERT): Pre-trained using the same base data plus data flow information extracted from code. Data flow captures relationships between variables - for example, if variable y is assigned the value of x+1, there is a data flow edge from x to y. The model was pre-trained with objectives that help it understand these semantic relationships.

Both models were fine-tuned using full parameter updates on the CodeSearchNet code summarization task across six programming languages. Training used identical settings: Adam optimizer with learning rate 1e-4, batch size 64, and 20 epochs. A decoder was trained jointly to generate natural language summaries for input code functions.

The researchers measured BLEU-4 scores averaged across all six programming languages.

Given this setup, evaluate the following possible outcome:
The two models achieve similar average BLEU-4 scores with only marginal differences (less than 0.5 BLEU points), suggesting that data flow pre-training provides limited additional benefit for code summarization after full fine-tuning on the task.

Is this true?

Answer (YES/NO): NO